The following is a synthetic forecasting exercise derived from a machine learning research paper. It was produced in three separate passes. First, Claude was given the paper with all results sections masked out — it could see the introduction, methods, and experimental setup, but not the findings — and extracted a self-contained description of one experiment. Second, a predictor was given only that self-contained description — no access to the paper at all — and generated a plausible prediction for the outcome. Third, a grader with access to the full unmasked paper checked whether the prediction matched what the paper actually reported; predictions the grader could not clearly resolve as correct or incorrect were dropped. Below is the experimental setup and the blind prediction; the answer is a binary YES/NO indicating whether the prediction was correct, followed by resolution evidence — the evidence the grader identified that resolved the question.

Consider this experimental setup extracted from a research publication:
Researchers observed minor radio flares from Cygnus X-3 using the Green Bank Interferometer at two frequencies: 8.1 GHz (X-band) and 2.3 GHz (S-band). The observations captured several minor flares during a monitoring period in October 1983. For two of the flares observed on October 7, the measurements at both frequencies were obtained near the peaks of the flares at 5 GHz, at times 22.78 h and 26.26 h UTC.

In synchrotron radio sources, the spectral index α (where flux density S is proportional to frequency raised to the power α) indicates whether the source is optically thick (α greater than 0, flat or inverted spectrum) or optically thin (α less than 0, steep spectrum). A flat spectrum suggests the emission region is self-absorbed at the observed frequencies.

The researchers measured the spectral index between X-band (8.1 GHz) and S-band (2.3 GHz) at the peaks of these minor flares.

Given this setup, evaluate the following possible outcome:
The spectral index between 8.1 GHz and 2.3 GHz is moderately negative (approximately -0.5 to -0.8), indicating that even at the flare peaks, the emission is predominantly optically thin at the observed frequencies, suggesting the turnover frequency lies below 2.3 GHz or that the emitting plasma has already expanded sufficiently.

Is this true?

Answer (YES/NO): NO